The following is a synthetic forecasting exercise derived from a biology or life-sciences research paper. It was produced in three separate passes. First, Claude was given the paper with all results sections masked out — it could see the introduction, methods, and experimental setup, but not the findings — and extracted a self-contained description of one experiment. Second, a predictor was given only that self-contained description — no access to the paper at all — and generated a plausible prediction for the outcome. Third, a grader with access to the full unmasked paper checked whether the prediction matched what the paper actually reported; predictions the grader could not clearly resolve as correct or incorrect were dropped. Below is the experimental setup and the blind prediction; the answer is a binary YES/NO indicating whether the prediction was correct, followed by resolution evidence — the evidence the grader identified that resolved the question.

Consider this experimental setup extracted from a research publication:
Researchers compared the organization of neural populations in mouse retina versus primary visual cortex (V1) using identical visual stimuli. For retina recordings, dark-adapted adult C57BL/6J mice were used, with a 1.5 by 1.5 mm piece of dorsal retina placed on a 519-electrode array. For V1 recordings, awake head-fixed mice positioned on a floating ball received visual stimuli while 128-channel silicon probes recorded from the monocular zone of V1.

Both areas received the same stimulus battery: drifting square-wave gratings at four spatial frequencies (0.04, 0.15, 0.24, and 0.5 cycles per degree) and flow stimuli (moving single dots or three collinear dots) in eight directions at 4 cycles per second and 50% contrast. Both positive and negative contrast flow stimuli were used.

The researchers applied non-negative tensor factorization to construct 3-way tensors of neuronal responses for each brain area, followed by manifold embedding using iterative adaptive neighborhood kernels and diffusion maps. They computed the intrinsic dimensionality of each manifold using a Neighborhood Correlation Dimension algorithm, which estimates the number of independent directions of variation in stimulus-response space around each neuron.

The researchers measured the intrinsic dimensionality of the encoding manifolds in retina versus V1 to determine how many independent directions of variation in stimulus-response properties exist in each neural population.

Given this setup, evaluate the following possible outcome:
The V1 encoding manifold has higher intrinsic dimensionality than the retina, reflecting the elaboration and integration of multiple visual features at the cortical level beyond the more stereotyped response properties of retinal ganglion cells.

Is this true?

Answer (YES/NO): YES